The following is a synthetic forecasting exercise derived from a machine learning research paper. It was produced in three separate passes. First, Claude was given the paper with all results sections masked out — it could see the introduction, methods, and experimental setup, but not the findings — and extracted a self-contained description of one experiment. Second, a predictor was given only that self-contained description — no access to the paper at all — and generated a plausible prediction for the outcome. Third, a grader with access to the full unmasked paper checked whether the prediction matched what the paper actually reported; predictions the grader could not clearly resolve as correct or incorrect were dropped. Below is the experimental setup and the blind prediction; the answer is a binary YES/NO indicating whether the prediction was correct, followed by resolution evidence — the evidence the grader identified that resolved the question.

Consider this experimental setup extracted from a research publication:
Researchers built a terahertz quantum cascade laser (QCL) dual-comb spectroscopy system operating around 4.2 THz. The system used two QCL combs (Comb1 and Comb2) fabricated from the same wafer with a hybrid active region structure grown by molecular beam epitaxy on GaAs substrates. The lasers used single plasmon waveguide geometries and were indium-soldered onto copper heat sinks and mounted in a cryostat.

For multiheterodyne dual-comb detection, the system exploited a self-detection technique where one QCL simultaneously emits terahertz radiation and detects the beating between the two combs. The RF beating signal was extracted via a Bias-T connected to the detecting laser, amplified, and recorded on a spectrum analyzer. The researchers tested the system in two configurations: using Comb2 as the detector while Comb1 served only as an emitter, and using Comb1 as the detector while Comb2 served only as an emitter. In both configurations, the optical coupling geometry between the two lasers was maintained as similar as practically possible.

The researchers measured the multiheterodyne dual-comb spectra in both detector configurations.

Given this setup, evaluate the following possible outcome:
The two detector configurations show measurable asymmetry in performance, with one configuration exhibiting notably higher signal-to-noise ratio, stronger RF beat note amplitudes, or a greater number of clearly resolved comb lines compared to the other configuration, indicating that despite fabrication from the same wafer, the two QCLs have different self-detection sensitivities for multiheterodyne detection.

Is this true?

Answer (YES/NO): YES